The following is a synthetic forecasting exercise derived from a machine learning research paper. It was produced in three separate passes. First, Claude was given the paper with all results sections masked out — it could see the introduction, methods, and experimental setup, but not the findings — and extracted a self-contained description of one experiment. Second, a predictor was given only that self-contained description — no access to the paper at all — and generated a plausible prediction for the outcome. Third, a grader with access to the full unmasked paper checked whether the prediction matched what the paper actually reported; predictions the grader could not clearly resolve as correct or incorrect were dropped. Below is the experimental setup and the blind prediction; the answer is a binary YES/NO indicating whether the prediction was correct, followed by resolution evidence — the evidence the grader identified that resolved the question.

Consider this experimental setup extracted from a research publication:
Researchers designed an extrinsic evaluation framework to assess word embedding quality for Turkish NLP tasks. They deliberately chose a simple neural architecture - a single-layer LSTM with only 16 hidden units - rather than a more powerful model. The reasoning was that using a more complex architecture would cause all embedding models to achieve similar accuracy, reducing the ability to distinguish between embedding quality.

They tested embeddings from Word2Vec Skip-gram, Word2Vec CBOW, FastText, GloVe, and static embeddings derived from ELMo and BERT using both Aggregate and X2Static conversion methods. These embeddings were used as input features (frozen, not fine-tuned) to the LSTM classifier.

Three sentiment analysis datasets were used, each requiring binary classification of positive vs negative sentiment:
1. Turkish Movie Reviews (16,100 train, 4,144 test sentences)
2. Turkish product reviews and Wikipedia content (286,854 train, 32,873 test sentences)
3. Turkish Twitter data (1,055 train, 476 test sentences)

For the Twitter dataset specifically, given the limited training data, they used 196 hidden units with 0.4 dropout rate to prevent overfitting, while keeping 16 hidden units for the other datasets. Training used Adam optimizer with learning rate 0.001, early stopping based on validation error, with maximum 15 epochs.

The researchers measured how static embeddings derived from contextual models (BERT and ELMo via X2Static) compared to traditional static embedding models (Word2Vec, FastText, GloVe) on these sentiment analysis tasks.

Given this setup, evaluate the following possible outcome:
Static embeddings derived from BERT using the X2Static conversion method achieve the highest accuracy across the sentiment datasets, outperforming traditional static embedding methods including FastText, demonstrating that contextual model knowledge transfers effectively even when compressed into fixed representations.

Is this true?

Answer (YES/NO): NO